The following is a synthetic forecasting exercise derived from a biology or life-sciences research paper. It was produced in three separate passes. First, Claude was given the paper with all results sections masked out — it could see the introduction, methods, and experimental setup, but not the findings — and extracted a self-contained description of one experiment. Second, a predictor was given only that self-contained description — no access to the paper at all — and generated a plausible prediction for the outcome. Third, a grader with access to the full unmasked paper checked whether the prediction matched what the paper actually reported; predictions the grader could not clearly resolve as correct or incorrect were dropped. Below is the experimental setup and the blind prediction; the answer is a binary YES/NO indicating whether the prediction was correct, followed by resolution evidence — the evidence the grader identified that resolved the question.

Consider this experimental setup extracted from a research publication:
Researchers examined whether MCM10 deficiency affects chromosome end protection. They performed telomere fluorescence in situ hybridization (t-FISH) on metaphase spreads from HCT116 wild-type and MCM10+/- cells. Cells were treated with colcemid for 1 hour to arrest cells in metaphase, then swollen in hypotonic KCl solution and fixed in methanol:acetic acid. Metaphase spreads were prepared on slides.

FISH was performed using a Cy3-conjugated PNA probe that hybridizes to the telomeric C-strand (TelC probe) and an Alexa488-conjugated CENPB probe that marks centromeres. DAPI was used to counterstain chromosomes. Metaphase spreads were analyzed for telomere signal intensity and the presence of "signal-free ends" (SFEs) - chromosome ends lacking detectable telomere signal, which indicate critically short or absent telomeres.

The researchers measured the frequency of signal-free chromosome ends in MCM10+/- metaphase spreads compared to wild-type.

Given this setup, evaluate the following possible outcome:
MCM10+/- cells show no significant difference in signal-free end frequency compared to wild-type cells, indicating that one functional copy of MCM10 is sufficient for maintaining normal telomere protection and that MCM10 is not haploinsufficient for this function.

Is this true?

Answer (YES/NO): NO